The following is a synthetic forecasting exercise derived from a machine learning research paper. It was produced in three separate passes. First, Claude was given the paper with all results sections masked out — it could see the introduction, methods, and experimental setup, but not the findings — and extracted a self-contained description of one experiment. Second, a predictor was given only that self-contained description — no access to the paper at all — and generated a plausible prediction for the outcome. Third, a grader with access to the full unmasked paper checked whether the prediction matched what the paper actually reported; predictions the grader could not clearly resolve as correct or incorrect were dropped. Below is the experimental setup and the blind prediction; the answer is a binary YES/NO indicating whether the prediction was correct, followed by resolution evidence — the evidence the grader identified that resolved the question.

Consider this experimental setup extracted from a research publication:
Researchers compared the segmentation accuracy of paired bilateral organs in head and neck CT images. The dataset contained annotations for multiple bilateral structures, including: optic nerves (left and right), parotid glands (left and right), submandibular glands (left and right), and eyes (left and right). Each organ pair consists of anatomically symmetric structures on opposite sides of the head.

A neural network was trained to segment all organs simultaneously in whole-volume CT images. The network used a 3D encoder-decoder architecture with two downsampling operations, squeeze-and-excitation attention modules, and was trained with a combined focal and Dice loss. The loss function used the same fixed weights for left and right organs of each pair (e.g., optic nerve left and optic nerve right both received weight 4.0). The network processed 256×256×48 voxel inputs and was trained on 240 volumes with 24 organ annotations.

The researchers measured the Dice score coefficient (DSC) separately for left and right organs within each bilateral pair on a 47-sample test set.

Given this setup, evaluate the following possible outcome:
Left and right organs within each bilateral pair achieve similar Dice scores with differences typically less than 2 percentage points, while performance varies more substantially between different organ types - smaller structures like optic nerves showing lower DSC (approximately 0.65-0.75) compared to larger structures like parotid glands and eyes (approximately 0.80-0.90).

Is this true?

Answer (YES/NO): YES